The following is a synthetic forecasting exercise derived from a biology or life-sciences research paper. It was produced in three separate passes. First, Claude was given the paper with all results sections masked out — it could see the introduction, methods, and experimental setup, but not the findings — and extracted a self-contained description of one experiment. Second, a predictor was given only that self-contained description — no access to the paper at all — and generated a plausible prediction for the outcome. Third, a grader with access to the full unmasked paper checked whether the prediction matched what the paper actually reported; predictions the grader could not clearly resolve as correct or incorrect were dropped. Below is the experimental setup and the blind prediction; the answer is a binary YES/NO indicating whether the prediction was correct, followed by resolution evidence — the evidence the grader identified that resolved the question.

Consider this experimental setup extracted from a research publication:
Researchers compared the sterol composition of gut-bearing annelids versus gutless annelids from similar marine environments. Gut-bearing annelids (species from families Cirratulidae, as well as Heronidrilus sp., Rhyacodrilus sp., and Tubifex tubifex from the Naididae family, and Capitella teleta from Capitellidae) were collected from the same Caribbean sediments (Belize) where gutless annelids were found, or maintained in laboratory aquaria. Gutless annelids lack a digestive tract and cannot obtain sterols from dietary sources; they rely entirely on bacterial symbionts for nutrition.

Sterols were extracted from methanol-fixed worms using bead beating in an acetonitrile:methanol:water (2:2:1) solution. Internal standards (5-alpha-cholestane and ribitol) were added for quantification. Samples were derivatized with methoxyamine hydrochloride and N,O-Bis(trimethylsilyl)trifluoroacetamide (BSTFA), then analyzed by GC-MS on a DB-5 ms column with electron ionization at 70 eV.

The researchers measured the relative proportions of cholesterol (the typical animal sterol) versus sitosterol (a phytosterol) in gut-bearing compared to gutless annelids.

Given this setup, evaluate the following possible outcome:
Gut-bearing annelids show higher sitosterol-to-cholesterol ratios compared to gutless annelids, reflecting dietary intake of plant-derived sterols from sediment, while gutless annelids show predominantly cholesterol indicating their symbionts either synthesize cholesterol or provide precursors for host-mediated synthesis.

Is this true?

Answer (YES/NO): NO